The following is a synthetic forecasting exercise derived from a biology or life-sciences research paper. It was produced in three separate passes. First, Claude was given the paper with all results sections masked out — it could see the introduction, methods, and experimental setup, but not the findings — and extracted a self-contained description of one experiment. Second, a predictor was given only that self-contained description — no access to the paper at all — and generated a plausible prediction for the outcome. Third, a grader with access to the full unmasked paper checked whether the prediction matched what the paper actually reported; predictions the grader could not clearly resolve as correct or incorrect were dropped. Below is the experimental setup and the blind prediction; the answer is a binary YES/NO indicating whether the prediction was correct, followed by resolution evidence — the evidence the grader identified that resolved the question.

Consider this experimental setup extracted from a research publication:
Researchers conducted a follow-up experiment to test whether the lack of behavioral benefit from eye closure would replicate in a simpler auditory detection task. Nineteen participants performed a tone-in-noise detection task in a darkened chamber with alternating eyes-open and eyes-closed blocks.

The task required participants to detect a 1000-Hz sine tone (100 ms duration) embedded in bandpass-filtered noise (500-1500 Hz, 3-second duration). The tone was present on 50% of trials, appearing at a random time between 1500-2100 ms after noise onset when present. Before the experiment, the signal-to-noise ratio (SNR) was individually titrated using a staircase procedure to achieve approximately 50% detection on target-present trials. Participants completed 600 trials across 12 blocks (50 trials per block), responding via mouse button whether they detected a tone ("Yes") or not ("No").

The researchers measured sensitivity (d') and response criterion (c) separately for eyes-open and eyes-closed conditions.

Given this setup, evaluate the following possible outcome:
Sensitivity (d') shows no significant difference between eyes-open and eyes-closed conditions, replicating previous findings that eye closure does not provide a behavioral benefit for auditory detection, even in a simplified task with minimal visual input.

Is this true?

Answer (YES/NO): YES